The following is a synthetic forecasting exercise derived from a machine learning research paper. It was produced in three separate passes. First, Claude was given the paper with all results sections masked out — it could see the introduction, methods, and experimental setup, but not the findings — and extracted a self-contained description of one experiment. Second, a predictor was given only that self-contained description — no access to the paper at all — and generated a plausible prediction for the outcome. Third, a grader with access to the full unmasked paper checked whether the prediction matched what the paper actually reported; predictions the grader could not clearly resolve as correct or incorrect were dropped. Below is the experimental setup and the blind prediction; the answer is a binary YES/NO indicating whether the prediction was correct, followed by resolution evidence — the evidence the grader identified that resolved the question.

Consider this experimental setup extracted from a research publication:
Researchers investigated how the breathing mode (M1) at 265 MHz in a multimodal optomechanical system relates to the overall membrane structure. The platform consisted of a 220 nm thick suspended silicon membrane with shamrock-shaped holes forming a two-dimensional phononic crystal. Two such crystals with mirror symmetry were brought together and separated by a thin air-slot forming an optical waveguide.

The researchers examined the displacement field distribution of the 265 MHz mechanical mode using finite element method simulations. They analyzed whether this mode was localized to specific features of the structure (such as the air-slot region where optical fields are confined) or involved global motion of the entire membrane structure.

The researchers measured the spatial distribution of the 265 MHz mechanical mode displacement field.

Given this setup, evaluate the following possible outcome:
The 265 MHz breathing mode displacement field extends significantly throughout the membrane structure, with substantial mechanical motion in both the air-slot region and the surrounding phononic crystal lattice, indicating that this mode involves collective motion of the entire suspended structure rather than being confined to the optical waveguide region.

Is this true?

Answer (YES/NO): YES